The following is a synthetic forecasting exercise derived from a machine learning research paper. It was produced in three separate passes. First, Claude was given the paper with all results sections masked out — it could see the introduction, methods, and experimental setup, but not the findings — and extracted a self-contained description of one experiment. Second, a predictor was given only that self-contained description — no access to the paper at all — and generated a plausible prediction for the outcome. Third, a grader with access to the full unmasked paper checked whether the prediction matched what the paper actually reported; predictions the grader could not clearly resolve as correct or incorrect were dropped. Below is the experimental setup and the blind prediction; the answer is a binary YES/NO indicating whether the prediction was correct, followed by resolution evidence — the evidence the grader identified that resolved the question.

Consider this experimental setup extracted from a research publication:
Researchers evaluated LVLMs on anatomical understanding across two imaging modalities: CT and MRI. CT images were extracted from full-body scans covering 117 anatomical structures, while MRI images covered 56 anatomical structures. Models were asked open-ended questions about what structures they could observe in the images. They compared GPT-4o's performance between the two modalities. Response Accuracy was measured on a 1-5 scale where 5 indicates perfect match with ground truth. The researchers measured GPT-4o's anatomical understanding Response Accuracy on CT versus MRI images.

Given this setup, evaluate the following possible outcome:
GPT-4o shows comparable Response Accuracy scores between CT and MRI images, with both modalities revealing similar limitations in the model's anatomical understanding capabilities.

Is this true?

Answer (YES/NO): NO